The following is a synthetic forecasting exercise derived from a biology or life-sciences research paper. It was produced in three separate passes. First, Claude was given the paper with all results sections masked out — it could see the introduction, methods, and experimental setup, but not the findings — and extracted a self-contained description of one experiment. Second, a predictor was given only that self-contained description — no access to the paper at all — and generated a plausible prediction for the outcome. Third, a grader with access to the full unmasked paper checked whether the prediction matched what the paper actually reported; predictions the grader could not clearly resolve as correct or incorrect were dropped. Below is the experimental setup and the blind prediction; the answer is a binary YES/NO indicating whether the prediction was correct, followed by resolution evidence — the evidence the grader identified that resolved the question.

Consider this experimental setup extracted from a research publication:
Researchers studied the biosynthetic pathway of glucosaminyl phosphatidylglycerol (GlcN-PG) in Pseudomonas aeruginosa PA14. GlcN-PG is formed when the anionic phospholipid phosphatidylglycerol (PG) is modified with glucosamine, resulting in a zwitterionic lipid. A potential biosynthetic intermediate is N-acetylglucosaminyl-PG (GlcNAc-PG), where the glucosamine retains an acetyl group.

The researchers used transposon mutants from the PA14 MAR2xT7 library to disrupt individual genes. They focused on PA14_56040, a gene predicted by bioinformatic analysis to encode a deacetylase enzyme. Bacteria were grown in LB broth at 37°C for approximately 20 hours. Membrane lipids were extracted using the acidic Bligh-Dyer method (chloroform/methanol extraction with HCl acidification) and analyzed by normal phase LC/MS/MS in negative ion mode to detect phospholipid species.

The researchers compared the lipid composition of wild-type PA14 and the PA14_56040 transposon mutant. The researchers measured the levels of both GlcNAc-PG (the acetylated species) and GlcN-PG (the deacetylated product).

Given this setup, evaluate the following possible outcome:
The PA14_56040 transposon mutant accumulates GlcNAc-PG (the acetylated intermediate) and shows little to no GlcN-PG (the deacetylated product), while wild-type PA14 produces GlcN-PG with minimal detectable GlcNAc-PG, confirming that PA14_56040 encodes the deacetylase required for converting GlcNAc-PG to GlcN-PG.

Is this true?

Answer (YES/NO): YES